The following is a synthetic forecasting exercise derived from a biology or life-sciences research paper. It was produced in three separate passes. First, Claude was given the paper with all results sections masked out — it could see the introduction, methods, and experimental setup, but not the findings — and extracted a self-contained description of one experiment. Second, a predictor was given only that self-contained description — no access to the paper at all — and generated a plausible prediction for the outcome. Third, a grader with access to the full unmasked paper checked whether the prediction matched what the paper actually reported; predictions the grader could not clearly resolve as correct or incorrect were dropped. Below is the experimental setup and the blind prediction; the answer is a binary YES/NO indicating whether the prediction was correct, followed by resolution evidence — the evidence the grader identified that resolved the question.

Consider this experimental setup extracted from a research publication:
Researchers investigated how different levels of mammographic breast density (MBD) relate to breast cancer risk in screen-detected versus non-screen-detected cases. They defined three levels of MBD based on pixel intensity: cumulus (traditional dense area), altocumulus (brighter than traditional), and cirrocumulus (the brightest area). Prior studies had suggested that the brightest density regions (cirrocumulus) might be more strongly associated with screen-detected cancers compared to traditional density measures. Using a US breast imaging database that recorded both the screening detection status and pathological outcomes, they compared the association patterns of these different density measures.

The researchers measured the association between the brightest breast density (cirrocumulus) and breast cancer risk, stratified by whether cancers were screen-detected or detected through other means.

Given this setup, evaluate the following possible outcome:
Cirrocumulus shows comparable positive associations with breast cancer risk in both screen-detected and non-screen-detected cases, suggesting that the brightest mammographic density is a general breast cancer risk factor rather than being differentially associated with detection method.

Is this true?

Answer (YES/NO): NO